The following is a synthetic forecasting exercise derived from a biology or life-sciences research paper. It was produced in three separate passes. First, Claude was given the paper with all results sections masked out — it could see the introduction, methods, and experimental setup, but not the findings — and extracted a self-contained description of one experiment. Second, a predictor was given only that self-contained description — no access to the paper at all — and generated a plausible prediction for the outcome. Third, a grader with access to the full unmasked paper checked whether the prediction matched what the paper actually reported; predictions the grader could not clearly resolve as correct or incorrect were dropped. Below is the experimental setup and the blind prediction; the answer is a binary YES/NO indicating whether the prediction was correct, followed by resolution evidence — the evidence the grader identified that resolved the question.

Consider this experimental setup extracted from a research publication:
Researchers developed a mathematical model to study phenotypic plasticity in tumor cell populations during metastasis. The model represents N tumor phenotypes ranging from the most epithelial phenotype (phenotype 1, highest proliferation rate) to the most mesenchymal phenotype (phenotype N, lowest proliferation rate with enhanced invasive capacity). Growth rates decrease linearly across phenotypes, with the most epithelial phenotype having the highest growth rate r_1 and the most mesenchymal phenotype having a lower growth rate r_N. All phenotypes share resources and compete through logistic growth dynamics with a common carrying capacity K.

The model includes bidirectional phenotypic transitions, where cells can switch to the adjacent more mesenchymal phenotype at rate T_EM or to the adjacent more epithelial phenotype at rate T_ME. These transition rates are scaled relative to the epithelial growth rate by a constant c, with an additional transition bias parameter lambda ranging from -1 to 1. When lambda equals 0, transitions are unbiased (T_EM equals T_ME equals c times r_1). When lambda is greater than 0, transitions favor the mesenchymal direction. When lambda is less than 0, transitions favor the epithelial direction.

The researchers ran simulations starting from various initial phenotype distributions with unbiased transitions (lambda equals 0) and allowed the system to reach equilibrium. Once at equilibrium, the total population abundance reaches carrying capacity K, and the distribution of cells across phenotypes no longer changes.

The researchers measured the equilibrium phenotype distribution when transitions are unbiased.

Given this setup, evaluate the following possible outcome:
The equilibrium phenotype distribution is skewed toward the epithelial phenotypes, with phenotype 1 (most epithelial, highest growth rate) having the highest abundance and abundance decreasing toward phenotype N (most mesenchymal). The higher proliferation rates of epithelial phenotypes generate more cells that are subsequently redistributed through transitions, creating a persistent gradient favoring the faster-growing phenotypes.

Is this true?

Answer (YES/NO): NO